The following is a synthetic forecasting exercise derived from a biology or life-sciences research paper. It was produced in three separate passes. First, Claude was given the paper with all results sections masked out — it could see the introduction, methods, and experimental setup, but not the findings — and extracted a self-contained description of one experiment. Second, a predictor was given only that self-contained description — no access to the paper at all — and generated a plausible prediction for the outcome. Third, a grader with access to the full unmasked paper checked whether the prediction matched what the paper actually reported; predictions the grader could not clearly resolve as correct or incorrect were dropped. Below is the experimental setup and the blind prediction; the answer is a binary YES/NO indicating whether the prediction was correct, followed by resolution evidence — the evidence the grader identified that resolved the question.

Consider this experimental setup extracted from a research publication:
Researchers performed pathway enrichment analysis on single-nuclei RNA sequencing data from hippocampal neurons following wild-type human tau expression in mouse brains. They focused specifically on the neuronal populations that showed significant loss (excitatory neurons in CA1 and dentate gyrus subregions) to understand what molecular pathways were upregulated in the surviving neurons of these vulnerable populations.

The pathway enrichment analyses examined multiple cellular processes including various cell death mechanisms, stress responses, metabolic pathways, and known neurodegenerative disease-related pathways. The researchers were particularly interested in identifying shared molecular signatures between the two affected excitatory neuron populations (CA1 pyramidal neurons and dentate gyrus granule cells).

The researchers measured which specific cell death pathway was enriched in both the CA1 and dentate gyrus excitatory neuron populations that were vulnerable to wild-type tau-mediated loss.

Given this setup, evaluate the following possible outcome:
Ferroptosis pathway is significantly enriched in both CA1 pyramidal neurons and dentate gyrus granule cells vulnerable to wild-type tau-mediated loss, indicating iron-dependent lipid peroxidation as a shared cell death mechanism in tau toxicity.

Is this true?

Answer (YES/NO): NO